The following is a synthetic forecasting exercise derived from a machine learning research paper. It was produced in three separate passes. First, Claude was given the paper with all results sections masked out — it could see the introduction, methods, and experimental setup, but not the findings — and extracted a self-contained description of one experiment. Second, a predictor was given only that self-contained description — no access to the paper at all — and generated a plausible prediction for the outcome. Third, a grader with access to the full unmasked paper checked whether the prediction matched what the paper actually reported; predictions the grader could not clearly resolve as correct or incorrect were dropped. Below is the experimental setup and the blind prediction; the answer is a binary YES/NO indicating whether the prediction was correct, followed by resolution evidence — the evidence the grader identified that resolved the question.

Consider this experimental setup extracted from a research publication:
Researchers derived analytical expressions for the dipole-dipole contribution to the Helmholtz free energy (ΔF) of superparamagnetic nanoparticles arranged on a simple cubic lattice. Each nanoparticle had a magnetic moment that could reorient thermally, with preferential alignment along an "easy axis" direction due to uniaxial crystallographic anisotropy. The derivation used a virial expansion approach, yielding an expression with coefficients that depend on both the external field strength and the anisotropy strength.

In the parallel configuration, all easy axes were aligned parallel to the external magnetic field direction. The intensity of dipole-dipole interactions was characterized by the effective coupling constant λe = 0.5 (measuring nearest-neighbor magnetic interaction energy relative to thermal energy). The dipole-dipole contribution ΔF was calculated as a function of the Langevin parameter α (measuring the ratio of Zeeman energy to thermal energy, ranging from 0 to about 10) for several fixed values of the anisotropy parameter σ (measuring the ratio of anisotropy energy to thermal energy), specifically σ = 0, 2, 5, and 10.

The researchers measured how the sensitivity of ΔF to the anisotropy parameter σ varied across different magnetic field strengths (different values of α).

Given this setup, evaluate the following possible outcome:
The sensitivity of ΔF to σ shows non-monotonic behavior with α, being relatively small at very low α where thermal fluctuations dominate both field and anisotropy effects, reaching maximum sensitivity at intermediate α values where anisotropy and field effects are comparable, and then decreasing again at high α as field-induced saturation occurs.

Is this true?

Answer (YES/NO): YES